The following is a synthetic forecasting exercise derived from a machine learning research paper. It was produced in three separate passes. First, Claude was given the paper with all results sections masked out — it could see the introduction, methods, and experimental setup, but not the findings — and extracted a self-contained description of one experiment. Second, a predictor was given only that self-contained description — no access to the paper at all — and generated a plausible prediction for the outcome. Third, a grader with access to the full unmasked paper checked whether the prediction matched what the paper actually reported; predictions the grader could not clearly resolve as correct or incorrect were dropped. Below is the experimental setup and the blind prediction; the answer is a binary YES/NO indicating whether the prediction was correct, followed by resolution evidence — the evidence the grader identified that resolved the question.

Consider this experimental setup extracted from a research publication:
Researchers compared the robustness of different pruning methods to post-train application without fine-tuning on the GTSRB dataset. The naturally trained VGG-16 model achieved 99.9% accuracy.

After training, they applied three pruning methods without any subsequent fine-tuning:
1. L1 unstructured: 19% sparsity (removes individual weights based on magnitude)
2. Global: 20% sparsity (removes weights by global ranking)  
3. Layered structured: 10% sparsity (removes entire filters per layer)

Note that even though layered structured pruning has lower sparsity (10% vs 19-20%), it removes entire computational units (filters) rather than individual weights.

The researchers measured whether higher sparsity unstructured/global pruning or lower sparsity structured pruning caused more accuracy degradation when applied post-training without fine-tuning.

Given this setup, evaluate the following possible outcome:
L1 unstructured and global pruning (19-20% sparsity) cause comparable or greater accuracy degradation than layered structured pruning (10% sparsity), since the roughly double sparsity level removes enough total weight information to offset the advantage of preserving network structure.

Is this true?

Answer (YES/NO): NO